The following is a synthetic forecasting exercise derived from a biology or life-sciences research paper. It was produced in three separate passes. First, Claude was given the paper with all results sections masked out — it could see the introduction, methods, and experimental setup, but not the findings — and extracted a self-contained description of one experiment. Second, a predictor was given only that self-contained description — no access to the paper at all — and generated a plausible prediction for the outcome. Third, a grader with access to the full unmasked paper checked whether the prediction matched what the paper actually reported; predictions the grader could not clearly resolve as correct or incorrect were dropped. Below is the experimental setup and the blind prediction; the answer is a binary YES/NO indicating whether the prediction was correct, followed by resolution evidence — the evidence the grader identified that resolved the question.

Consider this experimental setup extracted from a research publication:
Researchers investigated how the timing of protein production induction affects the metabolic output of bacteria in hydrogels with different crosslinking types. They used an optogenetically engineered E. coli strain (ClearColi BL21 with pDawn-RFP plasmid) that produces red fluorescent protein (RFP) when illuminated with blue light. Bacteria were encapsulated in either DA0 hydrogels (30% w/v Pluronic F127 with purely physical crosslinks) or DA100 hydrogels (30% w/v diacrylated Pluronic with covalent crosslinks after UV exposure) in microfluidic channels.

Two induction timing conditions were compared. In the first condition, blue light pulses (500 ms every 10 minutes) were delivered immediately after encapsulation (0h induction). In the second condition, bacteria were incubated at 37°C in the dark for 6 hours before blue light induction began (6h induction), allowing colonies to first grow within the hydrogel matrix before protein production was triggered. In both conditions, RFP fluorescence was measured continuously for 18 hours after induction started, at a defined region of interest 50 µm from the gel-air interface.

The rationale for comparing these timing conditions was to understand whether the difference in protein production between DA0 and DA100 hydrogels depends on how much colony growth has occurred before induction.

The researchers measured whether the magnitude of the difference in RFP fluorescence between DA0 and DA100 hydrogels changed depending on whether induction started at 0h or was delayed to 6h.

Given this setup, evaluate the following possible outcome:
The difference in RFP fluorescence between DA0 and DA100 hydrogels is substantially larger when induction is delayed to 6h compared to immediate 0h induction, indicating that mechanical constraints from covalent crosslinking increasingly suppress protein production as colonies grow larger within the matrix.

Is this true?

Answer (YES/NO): NO